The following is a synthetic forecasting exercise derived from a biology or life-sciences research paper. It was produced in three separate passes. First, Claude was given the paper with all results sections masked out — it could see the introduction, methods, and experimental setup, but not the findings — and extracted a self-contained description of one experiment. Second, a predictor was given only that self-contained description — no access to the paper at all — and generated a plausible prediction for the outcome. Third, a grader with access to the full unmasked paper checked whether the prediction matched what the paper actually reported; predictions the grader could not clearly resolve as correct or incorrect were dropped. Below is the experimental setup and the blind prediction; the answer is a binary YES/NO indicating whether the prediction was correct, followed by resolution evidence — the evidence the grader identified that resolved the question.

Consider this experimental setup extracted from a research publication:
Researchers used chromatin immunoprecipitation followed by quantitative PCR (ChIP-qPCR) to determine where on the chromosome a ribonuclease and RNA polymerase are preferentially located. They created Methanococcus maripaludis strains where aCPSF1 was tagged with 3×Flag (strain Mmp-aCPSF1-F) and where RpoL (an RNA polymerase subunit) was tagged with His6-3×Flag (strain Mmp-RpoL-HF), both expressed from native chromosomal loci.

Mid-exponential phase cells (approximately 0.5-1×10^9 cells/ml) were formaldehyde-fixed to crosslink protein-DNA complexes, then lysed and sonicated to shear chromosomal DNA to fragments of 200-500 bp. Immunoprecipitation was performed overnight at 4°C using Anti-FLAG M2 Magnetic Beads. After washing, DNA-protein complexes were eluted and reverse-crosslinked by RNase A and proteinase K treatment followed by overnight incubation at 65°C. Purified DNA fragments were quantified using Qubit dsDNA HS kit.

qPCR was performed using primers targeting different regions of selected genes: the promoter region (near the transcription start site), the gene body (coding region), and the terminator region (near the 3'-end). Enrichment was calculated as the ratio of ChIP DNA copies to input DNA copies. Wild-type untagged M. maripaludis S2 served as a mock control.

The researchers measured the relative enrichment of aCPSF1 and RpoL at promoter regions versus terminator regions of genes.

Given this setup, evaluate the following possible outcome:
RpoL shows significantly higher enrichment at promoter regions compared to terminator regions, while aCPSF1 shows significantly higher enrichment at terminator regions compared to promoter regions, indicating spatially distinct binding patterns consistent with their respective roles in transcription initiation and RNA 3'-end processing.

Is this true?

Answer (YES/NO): NO